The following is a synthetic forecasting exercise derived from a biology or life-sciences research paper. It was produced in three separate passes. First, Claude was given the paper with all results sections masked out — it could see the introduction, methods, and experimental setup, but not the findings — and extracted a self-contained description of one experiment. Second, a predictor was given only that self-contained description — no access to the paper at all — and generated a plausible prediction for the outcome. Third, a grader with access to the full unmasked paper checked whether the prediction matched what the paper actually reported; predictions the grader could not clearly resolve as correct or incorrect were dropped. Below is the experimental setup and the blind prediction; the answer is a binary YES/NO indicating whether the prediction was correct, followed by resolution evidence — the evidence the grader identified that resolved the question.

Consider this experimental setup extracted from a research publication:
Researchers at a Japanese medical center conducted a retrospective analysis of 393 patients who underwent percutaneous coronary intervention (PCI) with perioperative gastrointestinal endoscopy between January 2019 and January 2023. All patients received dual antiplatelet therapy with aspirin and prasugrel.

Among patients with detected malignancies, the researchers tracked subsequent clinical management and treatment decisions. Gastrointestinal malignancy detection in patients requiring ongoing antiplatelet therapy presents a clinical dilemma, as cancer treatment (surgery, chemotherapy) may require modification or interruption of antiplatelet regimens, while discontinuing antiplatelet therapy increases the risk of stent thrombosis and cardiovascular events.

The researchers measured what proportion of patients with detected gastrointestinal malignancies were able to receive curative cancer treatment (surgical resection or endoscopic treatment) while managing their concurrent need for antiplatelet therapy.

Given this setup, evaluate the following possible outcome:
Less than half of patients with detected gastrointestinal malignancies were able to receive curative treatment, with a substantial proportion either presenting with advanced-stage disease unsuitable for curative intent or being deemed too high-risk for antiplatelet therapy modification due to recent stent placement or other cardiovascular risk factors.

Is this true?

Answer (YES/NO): NO